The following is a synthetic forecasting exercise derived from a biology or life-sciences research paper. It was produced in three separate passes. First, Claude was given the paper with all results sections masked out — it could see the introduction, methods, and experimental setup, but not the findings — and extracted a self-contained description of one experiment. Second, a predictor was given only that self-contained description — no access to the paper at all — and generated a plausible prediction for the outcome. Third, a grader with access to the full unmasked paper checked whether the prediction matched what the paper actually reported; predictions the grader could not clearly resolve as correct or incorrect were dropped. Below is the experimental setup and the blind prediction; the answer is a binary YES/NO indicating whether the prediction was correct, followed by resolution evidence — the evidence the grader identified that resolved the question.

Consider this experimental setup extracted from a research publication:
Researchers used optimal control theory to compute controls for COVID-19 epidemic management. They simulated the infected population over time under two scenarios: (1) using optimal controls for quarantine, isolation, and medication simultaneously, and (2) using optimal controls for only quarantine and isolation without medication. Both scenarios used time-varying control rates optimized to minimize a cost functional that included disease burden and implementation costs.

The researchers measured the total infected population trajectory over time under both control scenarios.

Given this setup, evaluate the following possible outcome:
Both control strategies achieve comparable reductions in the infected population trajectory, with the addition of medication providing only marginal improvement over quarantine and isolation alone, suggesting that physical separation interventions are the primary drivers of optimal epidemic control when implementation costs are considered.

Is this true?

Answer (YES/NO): NO